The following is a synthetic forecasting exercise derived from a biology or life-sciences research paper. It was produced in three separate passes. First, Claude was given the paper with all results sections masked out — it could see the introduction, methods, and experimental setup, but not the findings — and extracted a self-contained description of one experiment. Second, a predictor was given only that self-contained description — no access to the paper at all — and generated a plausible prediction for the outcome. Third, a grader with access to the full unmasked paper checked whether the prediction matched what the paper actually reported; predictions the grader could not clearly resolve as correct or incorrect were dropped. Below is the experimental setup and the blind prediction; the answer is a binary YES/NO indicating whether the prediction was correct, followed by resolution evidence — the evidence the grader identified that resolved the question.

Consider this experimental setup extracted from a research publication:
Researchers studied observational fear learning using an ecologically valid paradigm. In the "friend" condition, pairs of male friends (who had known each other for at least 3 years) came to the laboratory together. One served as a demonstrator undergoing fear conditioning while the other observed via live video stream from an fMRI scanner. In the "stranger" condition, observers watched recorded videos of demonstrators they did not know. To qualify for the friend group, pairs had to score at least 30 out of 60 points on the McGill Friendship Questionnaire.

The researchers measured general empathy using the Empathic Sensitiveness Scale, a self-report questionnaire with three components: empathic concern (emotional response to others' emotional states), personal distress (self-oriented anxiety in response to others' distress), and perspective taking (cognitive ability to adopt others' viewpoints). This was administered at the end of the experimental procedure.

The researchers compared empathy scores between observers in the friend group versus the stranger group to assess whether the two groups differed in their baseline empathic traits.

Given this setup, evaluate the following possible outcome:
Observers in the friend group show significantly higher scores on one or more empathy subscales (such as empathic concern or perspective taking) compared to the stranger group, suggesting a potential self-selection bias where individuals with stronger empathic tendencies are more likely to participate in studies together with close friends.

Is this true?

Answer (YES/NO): NO